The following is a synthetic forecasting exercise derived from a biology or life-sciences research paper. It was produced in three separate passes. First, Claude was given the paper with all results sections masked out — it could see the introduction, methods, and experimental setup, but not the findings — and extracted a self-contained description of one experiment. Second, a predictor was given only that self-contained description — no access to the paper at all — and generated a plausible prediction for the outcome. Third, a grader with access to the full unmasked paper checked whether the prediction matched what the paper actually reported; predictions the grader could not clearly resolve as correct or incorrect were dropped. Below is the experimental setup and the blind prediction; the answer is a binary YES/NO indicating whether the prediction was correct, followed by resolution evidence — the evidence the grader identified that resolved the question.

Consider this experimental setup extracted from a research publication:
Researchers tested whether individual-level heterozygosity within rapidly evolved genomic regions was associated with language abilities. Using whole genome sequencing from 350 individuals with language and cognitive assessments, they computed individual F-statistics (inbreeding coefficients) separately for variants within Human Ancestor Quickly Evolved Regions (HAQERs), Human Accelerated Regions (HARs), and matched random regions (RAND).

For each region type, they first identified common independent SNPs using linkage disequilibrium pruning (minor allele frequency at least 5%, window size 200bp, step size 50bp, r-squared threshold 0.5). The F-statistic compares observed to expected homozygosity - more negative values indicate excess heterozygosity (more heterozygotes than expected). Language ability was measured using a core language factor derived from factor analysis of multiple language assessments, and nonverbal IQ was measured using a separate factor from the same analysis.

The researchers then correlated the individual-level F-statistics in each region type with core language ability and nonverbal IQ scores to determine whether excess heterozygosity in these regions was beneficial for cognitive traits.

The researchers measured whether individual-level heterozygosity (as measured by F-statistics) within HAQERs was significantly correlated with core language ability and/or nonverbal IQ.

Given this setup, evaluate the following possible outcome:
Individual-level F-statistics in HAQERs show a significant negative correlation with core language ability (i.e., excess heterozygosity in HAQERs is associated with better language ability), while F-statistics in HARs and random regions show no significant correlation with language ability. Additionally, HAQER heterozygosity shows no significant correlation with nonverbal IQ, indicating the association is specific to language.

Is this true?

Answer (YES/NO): NO